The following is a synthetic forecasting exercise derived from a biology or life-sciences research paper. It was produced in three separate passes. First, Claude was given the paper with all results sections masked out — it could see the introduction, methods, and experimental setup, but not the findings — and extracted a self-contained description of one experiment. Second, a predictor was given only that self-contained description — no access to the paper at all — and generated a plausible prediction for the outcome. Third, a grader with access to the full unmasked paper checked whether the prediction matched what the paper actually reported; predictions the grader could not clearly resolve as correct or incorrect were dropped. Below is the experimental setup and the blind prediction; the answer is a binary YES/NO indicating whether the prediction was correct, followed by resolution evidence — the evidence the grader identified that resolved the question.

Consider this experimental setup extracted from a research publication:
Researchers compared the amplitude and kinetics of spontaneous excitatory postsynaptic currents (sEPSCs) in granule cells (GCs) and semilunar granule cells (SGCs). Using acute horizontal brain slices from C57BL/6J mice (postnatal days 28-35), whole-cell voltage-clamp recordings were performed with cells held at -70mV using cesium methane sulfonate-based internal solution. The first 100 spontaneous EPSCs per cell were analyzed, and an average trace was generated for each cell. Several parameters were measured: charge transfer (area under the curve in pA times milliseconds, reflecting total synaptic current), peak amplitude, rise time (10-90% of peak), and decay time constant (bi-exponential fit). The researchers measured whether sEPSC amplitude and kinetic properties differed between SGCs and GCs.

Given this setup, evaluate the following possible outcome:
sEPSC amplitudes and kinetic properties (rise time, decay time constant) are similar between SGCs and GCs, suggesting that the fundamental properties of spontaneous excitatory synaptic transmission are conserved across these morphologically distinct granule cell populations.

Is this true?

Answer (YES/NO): YES